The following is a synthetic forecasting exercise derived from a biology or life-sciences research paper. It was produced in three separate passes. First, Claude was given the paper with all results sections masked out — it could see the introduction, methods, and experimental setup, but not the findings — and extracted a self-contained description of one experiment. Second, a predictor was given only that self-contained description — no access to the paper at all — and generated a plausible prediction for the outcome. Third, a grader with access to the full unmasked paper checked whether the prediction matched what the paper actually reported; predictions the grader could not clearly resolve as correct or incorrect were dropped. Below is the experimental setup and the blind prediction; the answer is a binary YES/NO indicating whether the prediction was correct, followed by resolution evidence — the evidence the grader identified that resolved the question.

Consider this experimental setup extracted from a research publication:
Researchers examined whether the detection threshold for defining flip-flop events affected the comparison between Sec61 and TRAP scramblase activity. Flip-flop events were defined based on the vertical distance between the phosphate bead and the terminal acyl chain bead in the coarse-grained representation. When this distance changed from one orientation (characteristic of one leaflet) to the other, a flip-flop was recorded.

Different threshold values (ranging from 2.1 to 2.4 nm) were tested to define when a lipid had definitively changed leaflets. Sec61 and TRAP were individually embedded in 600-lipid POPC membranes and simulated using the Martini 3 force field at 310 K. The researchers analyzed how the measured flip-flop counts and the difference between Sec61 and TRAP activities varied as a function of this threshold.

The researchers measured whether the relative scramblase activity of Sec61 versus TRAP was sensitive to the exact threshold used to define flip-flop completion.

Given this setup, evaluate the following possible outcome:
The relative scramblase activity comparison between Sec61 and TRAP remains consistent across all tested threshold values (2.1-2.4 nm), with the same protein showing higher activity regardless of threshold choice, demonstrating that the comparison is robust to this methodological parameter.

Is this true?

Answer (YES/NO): YES